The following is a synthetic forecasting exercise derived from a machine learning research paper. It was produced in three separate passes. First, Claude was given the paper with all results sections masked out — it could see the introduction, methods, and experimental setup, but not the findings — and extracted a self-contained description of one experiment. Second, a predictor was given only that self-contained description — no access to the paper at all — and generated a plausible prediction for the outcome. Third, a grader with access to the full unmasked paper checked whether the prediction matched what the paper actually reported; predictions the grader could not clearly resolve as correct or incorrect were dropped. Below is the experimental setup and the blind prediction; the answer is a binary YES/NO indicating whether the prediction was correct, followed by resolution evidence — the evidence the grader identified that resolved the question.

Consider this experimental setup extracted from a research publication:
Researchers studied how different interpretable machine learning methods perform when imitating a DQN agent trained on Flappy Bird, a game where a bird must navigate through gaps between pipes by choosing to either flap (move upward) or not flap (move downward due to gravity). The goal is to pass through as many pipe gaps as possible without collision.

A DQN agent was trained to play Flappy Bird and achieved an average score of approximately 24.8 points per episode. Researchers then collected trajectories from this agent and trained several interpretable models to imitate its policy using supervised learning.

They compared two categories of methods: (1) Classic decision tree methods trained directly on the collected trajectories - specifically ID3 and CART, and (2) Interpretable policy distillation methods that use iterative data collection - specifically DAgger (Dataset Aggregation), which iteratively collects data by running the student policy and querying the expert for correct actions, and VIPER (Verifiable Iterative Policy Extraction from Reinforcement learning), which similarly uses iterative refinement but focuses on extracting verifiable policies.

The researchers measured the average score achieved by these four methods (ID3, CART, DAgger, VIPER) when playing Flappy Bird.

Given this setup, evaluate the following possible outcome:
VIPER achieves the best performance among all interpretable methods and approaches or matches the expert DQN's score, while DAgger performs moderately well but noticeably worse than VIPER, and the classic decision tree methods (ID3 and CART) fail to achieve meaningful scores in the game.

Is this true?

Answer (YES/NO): NO